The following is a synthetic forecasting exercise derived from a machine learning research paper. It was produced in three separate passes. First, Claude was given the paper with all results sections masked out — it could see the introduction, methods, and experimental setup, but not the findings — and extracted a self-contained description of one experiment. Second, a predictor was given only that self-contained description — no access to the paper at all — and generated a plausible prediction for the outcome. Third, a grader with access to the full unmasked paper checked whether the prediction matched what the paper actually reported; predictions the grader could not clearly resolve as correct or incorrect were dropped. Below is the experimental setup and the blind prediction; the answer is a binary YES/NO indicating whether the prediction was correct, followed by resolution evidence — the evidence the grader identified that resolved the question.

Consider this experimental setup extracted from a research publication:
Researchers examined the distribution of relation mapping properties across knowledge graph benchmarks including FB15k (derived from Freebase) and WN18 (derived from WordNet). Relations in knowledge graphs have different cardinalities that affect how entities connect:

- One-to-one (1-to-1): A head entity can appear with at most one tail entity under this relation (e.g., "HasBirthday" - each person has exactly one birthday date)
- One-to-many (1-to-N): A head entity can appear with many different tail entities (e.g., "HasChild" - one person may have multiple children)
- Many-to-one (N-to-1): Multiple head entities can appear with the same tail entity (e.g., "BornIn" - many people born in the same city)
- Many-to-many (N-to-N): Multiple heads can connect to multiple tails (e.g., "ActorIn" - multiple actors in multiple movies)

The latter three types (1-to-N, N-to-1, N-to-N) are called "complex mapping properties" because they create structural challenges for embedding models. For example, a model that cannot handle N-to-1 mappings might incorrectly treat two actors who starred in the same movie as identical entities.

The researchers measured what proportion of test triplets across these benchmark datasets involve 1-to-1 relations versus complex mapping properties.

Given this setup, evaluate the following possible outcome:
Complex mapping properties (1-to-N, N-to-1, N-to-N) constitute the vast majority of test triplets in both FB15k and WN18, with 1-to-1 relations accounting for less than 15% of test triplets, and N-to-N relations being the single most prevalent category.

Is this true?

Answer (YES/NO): NO